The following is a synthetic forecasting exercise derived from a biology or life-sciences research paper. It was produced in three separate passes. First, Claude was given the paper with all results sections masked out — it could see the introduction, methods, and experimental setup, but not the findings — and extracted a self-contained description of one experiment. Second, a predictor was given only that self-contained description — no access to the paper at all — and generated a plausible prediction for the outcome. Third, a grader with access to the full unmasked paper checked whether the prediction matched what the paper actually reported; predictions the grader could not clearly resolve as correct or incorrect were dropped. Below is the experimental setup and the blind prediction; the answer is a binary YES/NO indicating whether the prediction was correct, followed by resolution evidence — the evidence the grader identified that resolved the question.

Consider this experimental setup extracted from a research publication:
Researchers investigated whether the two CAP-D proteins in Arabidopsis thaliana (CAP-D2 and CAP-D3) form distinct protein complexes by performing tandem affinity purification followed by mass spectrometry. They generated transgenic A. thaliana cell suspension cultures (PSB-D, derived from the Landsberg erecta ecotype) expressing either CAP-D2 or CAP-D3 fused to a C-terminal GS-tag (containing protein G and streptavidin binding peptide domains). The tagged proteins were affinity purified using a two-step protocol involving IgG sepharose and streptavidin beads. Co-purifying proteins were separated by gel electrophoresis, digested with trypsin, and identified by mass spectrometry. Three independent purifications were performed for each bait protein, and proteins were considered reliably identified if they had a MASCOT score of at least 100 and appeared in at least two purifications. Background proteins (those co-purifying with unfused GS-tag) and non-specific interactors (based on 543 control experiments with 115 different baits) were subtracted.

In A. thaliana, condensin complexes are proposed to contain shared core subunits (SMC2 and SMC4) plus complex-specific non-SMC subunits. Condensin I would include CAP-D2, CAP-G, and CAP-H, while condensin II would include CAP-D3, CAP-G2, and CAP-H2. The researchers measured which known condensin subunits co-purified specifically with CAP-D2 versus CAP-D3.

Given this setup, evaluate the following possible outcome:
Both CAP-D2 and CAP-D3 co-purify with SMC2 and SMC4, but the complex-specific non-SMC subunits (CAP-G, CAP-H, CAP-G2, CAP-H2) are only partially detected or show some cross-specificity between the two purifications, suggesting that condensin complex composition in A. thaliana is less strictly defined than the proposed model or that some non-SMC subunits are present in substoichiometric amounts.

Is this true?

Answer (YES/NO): NO